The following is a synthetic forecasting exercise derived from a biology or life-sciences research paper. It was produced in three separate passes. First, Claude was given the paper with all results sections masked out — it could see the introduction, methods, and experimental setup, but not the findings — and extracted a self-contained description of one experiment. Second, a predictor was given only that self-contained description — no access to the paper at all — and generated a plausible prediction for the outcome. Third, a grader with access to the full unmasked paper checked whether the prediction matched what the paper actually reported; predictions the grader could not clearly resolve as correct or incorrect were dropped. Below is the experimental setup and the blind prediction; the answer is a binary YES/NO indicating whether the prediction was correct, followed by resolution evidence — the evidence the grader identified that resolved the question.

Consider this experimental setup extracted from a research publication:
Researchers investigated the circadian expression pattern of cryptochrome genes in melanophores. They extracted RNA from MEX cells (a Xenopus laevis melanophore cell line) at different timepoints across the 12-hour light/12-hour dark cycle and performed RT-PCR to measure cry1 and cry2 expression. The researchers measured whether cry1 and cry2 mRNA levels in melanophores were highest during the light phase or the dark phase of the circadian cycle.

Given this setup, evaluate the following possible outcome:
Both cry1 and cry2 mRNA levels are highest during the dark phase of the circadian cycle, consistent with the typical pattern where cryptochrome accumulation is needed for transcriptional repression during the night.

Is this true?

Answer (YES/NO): YES